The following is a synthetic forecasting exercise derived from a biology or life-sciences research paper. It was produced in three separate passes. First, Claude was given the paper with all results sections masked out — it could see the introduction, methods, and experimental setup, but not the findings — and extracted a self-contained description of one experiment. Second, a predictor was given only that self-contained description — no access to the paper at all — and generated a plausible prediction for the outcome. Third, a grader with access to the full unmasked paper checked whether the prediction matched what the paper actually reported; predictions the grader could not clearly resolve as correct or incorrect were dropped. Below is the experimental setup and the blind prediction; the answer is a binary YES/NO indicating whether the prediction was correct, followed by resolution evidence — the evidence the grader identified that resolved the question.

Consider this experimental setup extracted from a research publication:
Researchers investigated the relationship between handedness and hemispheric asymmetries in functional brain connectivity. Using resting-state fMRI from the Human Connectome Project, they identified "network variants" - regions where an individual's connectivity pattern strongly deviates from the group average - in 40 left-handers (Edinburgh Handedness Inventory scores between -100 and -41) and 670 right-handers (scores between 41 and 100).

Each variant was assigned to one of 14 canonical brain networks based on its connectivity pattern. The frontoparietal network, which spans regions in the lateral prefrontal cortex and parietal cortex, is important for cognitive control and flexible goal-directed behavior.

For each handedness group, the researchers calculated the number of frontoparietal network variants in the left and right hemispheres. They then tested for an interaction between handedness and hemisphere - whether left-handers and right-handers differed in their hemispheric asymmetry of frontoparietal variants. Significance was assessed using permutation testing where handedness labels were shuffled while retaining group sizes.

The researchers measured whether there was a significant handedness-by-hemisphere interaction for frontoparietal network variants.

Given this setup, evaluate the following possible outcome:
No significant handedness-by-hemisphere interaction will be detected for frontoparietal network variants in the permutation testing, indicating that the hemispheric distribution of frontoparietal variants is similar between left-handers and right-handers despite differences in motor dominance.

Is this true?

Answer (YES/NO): NO